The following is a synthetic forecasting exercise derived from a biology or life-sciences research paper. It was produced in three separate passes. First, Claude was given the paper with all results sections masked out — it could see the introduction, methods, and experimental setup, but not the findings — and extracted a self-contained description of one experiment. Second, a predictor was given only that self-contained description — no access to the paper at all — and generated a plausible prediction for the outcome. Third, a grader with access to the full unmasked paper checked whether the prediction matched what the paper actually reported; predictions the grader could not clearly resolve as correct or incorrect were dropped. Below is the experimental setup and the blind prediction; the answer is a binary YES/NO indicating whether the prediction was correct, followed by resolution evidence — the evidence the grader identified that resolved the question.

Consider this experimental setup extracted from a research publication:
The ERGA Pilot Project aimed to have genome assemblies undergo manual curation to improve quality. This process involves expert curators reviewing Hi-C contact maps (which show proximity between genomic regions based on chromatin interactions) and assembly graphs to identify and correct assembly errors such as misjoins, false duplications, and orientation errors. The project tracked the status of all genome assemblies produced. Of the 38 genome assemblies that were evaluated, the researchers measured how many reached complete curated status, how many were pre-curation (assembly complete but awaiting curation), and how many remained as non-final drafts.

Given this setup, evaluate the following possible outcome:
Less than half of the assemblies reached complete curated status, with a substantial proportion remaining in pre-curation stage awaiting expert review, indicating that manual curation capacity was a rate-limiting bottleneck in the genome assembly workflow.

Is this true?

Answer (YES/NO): YES